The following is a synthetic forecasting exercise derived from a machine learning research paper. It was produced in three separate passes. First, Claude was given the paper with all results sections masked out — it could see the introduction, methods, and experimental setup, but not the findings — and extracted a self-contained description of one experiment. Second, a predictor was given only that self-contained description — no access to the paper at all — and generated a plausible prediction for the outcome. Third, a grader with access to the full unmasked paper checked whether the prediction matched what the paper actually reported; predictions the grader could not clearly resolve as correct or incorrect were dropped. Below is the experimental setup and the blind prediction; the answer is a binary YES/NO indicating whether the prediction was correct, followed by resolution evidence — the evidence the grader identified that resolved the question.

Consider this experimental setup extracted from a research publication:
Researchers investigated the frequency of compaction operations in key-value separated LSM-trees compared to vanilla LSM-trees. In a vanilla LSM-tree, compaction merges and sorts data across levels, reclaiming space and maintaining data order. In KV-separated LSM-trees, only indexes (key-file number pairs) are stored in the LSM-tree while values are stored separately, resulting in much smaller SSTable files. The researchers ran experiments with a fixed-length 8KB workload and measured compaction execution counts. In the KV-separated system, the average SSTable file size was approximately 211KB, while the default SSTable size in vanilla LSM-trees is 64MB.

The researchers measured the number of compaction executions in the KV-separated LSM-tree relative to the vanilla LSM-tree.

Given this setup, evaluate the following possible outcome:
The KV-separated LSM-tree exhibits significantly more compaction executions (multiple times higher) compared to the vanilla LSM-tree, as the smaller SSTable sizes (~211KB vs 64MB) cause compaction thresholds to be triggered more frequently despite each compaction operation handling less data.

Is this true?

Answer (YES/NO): NO